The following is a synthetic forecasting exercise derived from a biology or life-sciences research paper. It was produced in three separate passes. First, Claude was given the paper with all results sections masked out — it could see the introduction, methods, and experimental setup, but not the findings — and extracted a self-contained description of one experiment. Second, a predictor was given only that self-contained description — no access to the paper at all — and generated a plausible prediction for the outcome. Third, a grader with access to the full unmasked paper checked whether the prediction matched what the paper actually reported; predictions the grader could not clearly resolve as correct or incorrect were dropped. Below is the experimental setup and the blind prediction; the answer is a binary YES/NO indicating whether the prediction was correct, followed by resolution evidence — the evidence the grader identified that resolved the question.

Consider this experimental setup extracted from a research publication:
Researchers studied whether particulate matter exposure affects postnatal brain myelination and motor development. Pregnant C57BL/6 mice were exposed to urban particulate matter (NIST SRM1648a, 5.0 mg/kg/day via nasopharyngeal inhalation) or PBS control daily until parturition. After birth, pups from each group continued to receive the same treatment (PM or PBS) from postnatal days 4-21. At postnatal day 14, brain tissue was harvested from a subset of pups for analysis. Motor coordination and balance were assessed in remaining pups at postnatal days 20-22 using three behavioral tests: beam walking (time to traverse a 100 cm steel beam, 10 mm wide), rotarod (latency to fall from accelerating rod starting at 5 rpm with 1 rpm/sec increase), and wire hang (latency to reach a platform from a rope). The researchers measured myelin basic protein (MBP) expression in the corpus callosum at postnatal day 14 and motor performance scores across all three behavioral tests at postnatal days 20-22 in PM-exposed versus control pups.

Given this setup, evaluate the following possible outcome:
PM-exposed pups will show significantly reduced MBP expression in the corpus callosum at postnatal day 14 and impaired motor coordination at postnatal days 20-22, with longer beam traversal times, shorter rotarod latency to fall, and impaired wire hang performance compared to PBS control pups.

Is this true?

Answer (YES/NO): YES